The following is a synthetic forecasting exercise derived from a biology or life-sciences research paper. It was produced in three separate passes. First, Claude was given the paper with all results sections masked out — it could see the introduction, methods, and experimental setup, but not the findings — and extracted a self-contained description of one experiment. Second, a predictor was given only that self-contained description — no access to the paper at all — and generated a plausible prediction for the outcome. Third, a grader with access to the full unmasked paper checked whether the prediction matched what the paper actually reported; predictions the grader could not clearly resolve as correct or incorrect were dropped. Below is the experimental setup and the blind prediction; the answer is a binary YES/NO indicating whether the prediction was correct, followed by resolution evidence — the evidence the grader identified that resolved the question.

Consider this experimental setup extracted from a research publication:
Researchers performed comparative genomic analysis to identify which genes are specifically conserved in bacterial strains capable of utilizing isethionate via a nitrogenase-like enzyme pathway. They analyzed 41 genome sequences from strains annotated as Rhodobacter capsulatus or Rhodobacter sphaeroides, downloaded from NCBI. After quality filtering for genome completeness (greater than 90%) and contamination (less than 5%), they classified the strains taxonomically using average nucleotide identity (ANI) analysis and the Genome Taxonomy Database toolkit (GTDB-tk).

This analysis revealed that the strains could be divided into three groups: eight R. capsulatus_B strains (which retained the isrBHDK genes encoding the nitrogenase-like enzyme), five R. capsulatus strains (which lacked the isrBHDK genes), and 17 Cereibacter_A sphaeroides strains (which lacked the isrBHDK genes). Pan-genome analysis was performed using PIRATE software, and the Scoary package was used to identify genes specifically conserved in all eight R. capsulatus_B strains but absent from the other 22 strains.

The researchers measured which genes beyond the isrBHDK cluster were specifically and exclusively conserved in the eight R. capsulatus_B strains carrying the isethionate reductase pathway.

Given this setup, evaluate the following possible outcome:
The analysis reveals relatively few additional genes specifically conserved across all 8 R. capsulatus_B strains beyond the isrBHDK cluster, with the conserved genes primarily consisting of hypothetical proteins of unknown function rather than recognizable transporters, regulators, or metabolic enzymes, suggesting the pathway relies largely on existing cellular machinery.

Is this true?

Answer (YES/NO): NO